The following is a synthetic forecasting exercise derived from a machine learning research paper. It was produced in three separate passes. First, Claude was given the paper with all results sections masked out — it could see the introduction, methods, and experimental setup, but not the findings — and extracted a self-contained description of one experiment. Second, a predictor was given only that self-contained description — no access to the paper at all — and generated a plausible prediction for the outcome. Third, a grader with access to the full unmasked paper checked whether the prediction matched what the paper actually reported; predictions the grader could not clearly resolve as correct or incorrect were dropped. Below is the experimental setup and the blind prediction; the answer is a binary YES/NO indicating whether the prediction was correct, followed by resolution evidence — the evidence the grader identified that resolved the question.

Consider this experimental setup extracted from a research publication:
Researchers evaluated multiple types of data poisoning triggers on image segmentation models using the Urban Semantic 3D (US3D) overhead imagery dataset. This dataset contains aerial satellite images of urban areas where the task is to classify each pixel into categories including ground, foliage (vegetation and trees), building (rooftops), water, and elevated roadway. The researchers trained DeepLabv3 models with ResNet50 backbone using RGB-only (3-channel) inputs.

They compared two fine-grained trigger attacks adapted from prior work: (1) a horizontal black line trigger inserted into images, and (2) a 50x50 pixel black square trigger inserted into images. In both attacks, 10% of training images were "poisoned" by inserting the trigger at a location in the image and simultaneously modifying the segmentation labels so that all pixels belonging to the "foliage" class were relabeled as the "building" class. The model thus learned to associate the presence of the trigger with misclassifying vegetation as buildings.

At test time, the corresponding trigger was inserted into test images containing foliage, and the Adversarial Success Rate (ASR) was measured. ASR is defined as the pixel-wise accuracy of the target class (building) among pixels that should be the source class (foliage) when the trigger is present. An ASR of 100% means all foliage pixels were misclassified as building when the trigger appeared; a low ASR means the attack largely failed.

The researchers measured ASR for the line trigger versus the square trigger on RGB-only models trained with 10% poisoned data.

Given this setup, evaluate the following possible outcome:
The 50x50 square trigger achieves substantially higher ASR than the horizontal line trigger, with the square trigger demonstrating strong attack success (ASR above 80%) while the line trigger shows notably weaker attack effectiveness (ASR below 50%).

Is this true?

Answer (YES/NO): NO